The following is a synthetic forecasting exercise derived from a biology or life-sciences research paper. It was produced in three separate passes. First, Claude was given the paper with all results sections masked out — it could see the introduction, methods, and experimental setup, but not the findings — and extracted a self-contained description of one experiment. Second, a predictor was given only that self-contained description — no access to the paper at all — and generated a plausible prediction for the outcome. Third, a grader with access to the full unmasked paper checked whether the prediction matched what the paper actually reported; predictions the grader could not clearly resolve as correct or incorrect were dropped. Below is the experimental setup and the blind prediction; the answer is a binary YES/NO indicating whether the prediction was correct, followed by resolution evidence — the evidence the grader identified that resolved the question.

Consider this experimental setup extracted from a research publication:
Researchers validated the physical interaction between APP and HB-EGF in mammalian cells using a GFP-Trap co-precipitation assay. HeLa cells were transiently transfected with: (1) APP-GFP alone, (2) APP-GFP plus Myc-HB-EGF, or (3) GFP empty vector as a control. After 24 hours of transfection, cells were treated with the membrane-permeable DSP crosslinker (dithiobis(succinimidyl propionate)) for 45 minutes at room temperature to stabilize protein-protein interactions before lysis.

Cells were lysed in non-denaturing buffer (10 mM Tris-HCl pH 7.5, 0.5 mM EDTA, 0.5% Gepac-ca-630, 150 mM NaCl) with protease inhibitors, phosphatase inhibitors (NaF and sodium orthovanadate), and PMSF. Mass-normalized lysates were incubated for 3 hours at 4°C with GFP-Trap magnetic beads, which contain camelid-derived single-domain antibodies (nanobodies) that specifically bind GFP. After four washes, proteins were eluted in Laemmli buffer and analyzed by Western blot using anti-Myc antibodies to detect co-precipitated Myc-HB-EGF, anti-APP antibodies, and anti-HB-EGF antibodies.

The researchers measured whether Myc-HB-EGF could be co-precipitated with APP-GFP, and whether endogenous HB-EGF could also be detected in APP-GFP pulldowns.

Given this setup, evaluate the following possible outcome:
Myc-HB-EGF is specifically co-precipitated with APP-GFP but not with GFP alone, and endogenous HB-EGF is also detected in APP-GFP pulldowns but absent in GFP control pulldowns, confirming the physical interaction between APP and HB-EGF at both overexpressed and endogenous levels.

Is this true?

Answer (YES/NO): NO